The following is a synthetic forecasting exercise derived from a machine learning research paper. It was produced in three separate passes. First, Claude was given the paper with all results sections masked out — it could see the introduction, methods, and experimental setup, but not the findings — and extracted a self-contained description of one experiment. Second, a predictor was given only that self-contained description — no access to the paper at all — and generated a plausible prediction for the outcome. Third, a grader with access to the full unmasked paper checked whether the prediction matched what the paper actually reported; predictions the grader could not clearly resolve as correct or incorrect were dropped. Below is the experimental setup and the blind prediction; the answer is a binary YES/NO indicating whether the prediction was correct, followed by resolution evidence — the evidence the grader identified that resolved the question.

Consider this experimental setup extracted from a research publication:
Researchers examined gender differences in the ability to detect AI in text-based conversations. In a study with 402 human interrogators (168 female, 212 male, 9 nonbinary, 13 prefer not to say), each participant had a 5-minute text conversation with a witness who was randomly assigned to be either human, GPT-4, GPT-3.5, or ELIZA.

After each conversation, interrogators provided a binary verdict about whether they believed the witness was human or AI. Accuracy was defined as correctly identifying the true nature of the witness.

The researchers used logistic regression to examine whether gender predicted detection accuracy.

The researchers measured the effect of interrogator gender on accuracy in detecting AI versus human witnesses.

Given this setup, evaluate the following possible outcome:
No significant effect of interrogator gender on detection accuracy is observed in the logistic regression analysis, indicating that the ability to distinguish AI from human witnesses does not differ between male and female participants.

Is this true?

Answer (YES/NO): YES